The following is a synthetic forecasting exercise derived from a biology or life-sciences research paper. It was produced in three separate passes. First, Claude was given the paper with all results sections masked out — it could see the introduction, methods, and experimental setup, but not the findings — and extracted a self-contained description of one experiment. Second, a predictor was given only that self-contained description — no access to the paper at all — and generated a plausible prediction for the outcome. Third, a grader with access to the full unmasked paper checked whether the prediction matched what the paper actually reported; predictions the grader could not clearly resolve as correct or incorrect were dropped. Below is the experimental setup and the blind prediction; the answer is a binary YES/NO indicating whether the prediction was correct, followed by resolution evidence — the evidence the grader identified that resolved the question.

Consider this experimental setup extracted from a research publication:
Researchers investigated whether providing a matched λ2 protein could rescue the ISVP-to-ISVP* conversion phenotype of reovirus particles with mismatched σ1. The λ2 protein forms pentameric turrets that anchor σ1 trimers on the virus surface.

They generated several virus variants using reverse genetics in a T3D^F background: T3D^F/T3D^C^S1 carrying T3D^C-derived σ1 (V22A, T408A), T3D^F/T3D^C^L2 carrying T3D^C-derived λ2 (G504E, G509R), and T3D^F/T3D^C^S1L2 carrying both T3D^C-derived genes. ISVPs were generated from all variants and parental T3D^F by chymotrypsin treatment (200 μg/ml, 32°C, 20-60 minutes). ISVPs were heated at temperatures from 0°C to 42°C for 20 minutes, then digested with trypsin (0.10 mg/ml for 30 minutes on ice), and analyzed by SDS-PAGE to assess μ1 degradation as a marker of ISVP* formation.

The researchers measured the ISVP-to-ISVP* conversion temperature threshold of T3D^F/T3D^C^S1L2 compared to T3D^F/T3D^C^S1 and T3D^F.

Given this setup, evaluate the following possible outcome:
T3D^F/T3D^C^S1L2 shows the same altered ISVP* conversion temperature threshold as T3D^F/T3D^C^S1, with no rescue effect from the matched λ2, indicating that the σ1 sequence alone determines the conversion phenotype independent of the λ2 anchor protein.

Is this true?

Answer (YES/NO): NO